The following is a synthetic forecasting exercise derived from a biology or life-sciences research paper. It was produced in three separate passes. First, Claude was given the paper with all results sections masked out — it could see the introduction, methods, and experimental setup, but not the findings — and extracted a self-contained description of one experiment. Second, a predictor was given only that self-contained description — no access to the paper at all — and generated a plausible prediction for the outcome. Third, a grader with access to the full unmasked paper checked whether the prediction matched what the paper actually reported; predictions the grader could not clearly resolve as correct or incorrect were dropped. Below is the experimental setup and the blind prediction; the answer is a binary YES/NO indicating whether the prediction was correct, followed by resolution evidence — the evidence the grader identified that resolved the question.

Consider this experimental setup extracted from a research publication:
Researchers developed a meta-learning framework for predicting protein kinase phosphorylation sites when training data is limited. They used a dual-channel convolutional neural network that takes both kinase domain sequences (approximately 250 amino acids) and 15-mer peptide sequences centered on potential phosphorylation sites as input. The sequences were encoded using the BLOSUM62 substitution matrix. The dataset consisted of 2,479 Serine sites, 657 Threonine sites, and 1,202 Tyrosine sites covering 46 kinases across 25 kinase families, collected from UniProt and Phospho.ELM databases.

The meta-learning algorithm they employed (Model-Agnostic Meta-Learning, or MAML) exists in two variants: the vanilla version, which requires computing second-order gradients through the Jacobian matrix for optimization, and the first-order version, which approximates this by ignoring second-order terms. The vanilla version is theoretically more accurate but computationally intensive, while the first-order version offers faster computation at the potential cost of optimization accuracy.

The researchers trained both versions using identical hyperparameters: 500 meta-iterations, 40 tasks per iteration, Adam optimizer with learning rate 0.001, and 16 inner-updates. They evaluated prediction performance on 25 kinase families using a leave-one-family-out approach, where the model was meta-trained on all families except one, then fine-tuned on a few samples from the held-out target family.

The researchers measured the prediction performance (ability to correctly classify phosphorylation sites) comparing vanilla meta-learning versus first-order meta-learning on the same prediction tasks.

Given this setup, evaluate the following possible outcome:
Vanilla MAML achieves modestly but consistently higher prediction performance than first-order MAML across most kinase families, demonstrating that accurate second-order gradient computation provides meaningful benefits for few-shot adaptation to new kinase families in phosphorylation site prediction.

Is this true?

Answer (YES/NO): NO